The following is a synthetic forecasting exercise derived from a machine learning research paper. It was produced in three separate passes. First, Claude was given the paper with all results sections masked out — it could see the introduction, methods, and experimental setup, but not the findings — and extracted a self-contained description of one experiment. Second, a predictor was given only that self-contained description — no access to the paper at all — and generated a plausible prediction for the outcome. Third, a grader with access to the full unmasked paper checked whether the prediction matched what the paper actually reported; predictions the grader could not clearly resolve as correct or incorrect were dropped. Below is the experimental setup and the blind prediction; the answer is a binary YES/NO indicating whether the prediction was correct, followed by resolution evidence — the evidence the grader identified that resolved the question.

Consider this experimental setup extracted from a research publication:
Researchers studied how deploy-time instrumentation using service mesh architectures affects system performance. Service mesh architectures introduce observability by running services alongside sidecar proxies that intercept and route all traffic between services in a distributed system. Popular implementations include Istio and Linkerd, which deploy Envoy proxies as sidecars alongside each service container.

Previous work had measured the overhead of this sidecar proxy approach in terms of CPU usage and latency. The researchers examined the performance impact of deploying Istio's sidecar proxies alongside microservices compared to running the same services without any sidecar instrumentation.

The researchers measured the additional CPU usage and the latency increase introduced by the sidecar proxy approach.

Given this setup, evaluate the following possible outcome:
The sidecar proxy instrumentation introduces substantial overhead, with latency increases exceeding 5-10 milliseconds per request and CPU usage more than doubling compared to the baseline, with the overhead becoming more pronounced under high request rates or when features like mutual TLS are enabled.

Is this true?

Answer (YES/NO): NO